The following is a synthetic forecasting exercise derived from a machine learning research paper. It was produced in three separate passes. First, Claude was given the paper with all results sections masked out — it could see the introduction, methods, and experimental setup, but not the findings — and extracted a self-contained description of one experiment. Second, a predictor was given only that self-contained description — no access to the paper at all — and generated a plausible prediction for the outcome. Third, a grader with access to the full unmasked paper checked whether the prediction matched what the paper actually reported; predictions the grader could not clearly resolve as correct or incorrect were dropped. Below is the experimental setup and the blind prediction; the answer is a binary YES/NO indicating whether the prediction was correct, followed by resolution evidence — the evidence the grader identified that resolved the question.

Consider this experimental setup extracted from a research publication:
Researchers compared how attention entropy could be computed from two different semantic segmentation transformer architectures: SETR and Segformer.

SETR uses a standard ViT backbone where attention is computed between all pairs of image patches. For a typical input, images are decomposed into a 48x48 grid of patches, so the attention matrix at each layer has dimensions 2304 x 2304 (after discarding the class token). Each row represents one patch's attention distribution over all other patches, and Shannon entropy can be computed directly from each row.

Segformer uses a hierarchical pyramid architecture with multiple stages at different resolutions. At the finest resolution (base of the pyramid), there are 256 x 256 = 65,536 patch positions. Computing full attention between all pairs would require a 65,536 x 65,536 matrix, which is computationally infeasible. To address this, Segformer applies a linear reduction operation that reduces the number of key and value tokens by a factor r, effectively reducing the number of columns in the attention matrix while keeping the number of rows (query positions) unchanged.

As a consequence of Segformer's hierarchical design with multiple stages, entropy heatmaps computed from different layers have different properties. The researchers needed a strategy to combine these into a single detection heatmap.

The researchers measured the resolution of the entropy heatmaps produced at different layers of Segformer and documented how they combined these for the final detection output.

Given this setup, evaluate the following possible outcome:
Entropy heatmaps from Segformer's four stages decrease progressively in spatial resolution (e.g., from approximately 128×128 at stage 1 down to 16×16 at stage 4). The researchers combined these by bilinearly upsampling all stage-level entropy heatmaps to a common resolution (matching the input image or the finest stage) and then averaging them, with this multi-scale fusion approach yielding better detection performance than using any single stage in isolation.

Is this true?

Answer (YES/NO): NO